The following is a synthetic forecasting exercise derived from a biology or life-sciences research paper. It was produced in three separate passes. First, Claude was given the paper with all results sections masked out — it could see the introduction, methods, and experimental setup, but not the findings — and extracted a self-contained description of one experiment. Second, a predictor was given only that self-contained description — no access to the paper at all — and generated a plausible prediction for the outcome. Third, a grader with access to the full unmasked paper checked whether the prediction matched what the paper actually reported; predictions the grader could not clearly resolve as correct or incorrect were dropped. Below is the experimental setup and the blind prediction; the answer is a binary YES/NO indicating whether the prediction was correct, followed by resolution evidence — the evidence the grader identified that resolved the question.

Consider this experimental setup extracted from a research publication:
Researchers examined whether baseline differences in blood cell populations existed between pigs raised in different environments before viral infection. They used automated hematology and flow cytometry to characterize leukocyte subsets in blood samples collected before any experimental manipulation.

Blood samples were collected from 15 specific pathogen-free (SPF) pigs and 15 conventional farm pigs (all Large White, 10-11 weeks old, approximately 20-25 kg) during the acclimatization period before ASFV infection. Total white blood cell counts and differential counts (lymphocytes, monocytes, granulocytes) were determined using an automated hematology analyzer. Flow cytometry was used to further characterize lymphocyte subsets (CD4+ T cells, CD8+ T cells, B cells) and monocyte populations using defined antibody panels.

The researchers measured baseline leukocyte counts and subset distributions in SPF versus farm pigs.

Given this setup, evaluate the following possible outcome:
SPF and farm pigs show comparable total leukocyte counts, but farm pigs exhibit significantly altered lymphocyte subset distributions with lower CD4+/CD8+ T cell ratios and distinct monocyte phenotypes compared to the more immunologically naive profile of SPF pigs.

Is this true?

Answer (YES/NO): NO